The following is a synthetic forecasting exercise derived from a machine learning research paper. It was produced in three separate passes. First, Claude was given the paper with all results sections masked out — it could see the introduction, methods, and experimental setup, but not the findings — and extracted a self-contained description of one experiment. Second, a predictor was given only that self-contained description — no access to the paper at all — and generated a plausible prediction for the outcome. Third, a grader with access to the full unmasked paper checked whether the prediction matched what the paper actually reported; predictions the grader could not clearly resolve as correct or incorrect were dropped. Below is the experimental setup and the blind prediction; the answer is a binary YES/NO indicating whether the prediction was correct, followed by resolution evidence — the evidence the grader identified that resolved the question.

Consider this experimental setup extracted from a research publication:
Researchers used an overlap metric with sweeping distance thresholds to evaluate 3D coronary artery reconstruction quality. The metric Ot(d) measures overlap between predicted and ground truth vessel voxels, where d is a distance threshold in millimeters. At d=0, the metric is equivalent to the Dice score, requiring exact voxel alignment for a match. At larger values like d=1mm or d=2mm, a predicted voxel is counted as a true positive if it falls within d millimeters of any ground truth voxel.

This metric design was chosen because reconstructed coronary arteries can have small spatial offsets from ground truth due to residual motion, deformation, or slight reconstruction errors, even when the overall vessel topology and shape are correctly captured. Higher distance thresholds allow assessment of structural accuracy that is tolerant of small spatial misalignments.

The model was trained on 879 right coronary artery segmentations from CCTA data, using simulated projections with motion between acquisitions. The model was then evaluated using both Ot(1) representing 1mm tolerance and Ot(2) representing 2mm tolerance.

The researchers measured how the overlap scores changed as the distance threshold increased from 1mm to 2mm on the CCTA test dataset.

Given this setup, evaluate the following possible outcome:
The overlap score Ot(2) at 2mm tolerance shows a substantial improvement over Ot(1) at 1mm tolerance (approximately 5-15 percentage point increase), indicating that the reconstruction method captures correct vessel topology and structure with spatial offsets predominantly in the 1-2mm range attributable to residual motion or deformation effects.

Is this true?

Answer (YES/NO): YES